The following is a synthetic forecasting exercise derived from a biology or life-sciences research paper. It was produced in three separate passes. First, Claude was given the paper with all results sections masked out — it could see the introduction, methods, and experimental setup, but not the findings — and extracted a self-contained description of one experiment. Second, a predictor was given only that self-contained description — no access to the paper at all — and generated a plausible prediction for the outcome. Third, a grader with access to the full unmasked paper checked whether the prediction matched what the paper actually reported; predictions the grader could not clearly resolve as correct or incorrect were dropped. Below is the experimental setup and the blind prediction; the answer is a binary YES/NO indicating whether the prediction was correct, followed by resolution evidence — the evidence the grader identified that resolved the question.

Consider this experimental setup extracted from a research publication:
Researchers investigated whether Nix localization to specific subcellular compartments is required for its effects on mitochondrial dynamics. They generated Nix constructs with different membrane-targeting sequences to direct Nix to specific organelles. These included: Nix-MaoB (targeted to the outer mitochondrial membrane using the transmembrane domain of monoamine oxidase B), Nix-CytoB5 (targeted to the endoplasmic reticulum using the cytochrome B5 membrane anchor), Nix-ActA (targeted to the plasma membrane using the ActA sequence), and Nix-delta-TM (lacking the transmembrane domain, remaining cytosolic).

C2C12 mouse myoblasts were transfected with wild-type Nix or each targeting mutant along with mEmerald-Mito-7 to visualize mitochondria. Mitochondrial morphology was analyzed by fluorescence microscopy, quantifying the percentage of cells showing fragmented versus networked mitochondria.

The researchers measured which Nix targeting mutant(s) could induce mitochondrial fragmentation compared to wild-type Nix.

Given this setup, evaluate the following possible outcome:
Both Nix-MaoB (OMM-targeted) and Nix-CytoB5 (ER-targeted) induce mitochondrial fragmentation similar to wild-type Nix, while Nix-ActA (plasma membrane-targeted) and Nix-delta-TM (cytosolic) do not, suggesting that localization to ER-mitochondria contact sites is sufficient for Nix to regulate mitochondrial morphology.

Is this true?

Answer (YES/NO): NO